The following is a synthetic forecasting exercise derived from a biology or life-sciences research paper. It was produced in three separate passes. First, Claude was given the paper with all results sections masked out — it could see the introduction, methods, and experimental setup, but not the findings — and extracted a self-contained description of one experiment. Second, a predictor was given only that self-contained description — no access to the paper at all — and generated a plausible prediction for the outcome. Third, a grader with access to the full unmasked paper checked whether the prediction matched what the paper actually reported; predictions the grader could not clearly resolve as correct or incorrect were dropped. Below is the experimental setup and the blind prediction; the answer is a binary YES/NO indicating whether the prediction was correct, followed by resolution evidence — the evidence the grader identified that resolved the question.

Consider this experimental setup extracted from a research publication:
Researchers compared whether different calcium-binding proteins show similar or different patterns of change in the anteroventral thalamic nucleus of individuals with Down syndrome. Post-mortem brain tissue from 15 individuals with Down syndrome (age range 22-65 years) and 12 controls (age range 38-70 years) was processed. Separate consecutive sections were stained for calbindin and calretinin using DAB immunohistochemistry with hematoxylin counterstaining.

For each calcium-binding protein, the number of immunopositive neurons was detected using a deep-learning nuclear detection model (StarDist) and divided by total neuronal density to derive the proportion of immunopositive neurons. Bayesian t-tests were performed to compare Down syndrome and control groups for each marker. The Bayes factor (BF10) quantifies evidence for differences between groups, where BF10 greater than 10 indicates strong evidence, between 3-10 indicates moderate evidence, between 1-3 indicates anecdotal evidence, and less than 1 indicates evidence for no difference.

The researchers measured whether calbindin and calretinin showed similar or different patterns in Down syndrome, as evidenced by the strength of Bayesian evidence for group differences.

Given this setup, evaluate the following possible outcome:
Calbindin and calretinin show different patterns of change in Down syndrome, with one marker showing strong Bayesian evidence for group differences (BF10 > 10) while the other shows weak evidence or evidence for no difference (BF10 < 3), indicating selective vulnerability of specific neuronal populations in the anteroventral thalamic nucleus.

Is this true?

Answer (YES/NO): NO